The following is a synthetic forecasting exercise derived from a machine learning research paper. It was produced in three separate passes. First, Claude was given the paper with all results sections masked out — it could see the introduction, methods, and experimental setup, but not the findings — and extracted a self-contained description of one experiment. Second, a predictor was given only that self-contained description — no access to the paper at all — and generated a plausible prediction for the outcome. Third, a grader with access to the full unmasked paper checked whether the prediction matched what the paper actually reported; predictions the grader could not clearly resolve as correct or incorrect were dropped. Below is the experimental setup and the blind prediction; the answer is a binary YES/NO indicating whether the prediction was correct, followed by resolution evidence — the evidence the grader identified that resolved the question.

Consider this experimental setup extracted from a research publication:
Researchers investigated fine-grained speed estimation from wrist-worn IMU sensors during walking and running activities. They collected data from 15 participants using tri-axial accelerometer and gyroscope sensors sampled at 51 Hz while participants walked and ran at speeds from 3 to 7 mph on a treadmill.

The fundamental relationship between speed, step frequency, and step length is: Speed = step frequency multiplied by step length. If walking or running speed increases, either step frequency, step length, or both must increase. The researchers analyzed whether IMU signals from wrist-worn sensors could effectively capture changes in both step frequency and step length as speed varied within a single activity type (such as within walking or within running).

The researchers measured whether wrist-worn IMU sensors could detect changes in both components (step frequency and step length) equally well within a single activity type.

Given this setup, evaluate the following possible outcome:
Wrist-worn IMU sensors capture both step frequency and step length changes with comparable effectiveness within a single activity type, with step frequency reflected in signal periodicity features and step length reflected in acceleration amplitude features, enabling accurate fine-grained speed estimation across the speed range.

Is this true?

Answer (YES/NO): NO